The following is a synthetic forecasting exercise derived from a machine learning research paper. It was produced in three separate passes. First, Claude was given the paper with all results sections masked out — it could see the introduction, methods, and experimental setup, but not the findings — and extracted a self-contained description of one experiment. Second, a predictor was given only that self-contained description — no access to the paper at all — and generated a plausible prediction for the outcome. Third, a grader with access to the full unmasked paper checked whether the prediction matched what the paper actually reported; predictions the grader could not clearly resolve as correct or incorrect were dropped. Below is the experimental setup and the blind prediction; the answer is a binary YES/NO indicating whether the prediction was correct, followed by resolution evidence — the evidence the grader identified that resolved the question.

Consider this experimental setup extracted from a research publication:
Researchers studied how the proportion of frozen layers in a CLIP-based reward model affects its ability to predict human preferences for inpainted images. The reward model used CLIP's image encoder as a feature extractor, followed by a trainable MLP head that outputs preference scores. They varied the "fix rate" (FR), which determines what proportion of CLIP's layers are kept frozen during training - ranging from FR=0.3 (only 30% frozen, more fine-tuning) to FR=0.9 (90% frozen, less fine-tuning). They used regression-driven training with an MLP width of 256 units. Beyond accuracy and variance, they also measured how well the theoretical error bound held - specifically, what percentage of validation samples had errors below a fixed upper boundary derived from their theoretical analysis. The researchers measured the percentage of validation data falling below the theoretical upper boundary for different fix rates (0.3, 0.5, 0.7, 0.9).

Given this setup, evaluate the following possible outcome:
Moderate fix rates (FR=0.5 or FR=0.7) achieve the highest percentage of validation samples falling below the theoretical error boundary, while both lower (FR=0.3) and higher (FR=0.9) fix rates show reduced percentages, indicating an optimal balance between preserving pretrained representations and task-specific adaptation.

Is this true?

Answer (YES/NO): NO